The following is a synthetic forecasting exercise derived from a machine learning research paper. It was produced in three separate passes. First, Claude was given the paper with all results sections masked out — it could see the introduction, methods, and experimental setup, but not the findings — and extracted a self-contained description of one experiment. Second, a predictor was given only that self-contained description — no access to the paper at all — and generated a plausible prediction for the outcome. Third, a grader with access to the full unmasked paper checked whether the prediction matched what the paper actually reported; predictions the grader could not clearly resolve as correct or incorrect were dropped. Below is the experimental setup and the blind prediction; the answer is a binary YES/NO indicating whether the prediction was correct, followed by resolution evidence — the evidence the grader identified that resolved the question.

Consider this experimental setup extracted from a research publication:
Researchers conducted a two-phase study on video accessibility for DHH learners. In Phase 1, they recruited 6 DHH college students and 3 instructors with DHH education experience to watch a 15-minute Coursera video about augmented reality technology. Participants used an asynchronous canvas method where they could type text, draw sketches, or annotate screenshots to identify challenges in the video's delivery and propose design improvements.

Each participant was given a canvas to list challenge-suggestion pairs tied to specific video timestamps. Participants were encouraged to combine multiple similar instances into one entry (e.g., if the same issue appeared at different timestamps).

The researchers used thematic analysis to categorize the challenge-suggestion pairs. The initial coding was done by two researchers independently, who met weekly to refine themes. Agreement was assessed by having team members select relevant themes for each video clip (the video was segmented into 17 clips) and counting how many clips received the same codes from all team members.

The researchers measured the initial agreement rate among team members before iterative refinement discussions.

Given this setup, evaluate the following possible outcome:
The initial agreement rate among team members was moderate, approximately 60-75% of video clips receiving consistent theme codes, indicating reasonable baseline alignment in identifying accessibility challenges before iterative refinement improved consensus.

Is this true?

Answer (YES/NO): YES